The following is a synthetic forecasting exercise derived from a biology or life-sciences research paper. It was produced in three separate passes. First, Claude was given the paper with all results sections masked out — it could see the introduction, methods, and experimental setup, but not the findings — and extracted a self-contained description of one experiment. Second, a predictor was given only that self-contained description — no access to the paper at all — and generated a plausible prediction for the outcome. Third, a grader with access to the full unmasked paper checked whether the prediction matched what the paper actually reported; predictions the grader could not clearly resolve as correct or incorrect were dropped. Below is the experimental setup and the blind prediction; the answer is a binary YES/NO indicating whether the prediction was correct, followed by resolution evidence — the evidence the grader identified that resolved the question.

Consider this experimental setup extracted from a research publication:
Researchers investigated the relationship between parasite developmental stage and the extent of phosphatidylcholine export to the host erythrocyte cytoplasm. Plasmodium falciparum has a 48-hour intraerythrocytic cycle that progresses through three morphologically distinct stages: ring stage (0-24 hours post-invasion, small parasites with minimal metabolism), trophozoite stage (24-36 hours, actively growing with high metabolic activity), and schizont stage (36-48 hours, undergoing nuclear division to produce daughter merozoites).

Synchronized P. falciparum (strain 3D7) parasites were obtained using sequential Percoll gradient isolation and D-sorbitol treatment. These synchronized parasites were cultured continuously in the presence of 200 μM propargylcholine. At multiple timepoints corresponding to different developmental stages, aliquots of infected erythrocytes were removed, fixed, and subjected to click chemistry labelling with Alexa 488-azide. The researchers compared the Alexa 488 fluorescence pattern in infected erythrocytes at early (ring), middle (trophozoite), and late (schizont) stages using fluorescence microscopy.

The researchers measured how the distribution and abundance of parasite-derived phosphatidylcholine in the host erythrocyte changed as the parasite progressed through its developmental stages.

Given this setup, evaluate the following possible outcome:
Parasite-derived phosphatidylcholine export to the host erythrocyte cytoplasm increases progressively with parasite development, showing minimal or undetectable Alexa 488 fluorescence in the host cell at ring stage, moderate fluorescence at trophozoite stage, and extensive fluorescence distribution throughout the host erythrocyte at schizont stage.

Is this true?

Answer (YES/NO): YES